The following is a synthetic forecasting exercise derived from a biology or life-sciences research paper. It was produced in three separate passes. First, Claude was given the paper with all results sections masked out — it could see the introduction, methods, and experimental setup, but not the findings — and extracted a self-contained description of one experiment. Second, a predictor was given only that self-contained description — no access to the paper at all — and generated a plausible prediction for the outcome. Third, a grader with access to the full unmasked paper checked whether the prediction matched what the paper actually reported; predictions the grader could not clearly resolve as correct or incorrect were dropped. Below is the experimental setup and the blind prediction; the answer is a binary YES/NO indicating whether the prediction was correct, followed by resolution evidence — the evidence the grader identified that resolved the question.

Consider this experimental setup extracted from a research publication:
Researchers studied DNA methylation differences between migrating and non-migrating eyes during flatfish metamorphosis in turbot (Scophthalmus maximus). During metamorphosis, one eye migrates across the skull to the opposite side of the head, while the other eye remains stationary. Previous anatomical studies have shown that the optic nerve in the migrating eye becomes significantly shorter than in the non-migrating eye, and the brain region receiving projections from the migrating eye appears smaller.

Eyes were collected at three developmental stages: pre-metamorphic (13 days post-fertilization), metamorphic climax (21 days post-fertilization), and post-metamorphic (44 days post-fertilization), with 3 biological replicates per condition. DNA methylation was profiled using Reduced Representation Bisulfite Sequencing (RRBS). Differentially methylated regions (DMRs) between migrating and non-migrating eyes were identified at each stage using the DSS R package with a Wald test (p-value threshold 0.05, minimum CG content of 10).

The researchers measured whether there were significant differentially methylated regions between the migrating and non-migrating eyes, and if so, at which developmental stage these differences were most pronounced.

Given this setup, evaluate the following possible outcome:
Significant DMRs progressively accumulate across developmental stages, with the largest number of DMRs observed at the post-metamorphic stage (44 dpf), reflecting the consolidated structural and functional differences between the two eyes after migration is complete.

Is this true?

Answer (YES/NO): YES